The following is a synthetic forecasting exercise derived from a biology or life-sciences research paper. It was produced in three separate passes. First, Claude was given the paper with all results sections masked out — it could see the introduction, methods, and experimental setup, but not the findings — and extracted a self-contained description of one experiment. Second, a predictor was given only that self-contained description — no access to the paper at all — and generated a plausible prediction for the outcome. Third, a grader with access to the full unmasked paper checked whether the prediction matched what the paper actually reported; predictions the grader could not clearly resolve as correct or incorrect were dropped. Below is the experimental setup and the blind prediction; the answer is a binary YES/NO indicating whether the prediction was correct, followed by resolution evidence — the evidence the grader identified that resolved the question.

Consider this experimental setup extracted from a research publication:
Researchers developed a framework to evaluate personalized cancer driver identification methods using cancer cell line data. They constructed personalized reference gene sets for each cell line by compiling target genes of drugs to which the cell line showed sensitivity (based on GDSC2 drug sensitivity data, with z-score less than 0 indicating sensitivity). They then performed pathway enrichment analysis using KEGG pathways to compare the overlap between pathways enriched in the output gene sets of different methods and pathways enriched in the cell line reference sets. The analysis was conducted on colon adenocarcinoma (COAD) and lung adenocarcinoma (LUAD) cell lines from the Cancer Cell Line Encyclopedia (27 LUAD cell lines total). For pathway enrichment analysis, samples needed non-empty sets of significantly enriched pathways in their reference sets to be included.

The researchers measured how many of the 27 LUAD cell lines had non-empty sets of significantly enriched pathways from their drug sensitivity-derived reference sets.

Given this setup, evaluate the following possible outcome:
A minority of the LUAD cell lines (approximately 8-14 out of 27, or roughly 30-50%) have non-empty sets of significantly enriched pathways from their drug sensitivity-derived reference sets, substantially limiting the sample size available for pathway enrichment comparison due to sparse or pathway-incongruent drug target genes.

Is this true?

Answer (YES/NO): YES